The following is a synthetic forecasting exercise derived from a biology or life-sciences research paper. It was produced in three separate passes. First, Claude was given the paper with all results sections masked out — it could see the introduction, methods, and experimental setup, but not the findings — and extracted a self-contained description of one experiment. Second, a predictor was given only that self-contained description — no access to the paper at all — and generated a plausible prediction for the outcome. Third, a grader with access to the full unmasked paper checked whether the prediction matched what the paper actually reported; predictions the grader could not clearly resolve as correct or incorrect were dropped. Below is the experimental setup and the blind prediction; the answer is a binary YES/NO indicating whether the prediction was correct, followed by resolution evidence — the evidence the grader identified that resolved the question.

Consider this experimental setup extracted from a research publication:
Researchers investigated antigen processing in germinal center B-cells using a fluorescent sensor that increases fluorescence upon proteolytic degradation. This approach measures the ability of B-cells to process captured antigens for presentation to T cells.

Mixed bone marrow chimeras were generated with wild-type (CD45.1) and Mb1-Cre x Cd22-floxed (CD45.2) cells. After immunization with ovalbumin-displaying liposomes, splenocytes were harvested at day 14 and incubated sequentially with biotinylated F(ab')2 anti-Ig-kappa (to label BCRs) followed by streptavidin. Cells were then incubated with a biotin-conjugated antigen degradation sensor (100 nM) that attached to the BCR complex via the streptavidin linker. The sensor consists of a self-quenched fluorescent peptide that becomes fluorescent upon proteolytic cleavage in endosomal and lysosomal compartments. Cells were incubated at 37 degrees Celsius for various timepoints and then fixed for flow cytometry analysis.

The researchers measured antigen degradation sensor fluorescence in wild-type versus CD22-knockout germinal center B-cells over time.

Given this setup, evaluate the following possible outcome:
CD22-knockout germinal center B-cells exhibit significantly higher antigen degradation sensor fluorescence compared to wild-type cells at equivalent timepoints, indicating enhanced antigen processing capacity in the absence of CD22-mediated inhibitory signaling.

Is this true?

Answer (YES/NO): NO